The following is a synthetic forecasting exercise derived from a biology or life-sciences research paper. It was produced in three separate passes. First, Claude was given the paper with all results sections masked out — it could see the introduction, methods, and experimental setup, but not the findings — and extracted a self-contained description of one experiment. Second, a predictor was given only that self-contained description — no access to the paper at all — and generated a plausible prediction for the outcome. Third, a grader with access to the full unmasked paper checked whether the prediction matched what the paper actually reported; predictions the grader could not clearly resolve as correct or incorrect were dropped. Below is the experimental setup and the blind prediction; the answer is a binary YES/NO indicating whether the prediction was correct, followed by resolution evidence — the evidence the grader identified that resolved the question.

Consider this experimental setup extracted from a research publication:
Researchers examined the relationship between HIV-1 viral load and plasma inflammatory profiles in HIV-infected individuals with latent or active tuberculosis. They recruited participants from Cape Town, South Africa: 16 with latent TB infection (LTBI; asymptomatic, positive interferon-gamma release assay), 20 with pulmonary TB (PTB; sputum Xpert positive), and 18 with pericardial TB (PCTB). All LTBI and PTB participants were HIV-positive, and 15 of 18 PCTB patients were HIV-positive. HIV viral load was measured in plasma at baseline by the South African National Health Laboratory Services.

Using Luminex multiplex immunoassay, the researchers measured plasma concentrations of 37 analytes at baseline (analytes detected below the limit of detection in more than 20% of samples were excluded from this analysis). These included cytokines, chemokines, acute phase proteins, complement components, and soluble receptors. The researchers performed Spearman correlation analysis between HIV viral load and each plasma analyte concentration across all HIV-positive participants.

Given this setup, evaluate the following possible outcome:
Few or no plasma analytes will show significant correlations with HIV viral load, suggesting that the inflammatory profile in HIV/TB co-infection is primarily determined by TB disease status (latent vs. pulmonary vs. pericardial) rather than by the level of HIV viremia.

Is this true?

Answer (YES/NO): NO